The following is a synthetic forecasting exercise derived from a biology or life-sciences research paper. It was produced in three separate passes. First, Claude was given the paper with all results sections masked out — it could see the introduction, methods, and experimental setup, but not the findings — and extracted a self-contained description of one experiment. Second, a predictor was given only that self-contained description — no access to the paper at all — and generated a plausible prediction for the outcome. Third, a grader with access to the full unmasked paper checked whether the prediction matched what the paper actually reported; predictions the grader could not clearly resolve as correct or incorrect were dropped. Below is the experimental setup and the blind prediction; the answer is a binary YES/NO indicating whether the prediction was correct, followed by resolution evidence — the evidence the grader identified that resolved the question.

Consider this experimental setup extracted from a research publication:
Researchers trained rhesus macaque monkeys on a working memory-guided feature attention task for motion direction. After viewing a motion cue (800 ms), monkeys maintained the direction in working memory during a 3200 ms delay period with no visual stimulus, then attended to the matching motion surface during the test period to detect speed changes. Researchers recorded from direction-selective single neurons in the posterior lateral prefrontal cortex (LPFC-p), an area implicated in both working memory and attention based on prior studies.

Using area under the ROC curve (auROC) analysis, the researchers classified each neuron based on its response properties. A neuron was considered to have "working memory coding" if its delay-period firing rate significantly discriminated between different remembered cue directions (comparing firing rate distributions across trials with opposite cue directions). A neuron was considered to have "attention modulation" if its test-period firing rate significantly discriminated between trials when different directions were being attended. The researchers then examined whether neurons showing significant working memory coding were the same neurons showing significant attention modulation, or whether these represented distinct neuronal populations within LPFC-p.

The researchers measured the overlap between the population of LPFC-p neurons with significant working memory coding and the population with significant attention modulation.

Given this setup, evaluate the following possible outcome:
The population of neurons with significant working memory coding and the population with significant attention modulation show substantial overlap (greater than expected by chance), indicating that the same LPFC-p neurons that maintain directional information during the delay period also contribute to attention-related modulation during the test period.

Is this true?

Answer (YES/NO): NO